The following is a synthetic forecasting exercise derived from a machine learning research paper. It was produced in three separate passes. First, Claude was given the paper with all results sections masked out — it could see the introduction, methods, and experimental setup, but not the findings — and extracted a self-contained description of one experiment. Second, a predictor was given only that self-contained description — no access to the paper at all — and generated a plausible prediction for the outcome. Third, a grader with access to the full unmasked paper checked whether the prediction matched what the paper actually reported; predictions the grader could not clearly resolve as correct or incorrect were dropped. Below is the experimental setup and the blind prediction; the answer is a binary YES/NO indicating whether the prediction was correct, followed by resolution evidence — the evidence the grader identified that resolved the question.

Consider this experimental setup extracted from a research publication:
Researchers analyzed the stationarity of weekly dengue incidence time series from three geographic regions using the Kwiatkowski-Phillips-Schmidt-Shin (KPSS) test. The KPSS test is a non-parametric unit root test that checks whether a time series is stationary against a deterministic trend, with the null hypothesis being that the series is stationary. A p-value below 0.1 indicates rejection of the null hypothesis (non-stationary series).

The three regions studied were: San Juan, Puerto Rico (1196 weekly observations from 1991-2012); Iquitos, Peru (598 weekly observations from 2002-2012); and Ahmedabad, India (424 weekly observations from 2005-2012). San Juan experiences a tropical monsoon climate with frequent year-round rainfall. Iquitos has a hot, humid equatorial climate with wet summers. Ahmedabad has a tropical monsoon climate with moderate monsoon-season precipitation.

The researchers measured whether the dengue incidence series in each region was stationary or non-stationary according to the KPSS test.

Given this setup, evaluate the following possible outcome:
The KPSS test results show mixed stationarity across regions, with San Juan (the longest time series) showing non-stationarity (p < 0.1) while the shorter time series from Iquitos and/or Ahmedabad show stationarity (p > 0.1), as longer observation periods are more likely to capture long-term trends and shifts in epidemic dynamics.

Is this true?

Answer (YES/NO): YES